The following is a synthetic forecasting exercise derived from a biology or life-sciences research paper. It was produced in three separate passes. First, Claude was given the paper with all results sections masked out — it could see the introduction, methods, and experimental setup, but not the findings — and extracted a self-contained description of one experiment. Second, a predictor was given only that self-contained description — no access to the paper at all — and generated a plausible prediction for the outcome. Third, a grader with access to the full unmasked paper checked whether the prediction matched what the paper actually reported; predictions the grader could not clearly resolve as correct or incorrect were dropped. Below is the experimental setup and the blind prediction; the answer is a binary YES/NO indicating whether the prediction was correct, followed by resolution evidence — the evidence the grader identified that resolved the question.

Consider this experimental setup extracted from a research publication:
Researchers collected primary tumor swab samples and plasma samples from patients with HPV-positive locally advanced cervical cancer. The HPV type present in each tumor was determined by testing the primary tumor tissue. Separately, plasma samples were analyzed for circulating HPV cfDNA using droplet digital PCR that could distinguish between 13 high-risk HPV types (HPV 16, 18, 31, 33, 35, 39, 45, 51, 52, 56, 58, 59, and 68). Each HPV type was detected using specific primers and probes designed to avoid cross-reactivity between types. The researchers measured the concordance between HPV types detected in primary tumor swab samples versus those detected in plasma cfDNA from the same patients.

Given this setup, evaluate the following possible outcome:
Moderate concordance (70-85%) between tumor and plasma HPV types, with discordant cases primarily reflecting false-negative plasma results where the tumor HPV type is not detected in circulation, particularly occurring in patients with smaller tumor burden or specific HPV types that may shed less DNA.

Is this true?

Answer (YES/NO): NO